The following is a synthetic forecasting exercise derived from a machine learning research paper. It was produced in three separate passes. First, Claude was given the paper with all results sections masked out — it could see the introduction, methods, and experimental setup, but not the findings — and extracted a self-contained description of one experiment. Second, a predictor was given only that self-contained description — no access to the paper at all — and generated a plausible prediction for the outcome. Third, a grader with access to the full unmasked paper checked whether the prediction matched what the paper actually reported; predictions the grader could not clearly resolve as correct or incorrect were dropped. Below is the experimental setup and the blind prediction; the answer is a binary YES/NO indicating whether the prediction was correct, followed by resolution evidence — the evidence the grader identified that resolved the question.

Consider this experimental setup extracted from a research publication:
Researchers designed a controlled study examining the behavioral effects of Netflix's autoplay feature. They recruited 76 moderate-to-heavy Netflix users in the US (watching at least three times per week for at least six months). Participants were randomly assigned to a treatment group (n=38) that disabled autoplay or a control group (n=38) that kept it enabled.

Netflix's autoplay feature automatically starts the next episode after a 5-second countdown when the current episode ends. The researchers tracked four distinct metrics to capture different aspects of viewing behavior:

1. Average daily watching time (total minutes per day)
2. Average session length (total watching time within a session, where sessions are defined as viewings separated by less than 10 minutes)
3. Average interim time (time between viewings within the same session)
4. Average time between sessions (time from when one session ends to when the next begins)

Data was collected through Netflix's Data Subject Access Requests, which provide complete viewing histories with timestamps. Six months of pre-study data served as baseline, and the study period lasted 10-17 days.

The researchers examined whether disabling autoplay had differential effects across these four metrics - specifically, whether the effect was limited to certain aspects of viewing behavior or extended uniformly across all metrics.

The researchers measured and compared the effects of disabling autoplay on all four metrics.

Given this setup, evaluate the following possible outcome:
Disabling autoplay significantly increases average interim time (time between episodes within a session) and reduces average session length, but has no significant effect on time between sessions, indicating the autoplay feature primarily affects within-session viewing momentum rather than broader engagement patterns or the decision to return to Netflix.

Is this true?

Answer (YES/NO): YES